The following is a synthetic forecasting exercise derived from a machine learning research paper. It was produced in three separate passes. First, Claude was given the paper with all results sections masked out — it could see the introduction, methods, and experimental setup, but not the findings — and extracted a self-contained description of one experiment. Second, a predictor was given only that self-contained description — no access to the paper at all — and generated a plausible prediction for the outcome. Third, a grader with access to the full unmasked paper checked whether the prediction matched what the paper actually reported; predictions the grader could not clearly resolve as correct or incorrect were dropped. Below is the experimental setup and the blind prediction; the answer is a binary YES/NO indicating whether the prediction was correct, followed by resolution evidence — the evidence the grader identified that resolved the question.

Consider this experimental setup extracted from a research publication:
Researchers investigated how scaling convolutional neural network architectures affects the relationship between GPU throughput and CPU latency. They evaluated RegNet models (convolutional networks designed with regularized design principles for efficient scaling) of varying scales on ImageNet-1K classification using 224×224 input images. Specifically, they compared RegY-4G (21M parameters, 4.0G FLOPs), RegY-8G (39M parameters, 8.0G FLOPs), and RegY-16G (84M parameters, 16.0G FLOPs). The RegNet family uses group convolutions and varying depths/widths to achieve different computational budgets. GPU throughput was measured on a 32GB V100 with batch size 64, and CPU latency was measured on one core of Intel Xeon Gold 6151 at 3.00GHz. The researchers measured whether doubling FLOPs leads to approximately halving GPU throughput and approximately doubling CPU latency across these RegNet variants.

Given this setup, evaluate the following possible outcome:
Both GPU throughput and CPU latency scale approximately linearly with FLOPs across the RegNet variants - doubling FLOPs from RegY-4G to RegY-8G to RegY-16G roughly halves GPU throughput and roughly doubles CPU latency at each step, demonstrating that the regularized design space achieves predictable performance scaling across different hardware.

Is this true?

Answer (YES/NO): NO